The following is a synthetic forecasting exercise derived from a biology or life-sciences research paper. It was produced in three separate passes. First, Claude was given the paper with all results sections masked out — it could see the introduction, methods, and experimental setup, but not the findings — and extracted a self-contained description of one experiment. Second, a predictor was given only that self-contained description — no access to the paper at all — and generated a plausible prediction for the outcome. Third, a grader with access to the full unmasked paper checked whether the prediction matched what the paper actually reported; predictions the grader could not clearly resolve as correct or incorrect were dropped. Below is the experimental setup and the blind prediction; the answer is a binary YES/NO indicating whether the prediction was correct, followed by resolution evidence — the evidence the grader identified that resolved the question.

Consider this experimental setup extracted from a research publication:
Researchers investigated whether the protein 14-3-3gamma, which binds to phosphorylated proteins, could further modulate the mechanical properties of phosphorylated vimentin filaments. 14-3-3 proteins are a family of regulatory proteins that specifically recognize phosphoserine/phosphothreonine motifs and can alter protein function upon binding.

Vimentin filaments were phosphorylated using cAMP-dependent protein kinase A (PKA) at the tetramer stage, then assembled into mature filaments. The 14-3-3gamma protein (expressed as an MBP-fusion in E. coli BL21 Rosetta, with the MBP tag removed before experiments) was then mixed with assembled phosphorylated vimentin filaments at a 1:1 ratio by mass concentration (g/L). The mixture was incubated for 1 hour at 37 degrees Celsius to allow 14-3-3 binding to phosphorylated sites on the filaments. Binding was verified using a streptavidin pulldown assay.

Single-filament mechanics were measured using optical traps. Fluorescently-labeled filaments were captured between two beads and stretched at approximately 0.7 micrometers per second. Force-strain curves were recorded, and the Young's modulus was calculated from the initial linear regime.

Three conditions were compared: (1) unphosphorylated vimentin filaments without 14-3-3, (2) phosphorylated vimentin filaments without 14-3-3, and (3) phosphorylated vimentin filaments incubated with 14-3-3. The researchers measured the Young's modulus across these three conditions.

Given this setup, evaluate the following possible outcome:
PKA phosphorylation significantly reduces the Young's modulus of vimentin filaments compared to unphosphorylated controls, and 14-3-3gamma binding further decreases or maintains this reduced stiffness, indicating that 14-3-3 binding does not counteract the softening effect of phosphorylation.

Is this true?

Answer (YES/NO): YES